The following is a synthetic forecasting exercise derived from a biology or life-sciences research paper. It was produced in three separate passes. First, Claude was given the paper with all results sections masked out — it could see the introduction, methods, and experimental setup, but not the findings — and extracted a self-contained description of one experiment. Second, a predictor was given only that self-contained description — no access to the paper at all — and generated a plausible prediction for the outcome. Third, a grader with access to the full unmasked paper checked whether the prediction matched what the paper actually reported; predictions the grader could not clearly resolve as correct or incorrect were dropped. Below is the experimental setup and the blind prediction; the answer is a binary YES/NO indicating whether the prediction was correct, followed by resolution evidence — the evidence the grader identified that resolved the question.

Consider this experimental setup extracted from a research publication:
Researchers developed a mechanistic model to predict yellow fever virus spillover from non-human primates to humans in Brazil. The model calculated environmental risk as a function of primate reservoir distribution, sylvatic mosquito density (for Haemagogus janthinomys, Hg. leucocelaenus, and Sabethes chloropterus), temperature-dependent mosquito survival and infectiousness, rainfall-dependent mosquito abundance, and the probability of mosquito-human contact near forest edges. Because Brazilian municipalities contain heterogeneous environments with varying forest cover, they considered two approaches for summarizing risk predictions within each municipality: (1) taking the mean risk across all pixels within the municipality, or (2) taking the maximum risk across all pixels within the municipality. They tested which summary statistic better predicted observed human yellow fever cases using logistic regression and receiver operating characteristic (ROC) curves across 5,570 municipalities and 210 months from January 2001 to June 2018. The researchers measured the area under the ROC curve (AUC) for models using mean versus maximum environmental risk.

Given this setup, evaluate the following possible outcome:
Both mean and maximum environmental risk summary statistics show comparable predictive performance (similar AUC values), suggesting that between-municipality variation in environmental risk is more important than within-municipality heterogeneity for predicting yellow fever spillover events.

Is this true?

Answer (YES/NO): NO